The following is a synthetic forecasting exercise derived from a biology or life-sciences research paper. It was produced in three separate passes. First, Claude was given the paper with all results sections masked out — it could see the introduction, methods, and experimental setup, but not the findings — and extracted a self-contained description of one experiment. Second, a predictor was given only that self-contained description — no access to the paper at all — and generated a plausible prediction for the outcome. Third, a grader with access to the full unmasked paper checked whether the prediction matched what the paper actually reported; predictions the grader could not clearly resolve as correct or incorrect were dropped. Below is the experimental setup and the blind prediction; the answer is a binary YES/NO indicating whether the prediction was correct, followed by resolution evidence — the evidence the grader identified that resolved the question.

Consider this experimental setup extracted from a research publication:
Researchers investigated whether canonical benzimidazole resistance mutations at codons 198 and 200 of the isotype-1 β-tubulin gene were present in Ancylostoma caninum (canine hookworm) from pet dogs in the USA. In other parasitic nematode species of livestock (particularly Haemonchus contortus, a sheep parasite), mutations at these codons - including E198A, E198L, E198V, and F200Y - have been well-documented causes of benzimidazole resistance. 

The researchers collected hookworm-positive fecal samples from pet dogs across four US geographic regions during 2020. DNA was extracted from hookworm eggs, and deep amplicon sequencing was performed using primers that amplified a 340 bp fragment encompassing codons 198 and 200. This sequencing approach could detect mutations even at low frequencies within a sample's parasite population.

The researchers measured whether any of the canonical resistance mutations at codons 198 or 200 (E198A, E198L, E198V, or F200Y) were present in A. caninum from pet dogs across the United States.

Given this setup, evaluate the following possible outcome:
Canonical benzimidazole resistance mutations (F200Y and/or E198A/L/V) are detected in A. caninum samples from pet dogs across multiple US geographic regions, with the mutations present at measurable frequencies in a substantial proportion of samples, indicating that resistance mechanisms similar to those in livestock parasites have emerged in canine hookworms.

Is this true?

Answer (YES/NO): NO